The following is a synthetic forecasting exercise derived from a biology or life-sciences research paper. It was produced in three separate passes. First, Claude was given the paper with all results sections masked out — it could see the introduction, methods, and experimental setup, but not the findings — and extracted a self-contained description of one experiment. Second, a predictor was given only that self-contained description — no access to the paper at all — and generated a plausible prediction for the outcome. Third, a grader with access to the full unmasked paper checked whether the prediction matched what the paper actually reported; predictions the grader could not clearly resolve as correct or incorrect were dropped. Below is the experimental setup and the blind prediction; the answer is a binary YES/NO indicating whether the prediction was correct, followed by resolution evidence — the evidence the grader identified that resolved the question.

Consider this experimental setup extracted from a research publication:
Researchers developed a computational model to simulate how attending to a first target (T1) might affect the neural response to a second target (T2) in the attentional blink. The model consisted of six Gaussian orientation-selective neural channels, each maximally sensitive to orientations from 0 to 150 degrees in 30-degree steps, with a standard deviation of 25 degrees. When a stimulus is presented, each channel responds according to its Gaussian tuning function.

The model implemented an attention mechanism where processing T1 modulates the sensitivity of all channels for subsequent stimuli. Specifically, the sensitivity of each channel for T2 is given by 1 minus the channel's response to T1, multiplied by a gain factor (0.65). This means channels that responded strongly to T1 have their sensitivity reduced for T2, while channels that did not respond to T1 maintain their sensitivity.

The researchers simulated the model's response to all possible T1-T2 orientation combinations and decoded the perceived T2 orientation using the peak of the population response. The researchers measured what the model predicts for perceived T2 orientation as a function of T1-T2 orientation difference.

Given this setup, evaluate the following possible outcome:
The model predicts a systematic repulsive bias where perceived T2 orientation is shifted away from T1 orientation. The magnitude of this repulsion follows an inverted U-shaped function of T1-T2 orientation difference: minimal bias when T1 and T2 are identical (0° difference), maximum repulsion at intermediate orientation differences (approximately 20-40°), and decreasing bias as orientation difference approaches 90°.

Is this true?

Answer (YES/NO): NO